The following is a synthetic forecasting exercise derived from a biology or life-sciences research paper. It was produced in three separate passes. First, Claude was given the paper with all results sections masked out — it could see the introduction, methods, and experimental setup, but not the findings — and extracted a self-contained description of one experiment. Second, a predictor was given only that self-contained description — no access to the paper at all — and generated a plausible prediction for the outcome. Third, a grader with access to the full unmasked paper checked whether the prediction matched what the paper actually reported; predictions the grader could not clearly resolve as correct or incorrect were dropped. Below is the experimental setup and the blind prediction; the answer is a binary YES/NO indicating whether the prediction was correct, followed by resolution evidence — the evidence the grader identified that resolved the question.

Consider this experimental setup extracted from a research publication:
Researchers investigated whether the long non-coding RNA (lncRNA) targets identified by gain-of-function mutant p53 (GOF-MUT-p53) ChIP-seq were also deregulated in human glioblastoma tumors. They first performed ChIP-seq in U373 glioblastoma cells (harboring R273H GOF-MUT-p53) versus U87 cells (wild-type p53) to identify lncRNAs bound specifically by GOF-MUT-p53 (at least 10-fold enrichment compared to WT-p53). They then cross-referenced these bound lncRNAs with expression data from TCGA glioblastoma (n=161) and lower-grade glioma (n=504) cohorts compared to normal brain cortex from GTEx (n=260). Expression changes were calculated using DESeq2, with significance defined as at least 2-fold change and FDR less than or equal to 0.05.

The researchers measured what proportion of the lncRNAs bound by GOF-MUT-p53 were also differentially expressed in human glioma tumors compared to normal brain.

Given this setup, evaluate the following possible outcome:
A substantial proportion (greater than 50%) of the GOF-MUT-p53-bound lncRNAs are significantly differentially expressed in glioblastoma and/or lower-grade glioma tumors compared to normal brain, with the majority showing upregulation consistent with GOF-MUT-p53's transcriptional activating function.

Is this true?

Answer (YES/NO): YES